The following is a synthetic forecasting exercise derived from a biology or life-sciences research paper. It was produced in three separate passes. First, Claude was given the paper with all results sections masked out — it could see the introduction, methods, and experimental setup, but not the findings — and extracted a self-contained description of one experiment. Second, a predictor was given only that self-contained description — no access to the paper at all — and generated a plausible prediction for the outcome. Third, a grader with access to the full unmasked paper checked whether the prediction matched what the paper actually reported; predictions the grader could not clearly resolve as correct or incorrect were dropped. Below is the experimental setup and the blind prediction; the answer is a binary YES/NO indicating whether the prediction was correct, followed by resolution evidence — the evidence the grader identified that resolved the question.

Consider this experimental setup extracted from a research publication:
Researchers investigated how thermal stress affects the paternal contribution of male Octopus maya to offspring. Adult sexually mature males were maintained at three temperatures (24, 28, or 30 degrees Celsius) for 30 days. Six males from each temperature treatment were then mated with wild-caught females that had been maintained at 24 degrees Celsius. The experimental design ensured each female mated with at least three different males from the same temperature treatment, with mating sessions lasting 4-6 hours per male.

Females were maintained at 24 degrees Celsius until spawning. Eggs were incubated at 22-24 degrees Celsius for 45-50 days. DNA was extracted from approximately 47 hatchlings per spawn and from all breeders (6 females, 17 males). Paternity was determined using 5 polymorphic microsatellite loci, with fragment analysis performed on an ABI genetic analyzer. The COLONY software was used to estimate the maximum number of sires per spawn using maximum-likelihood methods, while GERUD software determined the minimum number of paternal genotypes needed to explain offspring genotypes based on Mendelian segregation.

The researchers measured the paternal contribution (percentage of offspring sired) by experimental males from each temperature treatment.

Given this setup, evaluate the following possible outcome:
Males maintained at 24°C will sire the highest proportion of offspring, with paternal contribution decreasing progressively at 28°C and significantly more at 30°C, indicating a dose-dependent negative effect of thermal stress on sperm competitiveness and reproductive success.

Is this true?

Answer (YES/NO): YES